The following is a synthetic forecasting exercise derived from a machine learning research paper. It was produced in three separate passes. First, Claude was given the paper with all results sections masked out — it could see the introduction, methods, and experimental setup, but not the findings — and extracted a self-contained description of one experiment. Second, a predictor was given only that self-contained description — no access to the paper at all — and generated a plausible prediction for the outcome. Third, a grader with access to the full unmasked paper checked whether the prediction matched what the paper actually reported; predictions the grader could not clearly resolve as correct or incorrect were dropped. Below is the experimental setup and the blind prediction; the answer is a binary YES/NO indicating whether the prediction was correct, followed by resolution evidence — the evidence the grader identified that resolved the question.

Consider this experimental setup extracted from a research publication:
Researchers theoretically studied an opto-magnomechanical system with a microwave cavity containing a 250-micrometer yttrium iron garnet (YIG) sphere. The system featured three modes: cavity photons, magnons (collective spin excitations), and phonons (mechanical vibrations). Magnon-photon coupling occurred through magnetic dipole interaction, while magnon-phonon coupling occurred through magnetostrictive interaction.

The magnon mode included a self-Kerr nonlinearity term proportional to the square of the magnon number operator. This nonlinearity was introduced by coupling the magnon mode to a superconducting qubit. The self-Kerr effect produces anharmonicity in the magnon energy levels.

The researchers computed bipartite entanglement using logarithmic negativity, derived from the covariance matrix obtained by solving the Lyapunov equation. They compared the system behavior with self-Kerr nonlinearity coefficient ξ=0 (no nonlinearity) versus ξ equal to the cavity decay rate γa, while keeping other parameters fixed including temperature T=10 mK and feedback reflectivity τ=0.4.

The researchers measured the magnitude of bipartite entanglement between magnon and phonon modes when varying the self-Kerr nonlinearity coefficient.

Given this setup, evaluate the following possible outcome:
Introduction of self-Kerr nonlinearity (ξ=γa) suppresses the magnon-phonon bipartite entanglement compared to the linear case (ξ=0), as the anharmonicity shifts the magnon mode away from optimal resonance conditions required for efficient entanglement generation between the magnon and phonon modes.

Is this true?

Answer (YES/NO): NO